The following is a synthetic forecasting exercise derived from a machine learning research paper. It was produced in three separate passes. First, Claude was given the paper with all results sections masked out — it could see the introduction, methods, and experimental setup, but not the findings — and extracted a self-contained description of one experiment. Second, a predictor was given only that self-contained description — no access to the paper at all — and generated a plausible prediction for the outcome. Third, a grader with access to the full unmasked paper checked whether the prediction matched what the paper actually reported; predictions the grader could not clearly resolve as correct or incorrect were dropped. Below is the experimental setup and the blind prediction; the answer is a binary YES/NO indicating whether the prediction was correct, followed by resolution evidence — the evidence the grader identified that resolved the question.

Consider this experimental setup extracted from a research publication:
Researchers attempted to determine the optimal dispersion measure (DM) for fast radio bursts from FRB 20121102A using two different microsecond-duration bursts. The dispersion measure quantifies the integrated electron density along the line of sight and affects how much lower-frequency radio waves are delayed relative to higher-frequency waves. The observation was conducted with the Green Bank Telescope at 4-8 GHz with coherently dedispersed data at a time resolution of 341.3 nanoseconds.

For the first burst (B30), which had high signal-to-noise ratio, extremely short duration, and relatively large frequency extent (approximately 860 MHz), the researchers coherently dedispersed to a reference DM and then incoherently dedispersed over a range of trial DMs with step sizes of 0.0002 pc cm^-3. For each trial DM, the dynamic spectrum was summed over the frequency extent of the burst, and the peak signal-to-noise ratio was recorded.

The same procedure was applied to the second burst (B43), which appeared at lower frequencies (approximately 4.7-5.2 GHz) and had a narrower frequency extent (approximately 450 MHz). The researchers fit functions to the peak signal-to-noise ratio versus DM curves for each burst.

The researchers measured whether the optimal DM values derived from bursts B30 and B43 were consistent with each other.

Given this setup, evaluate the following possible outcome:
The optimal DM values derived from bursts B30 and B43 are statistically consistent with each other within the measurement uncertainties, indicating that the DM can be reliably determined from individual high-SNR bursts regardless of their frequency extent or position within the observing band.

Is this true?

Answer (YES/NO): NO